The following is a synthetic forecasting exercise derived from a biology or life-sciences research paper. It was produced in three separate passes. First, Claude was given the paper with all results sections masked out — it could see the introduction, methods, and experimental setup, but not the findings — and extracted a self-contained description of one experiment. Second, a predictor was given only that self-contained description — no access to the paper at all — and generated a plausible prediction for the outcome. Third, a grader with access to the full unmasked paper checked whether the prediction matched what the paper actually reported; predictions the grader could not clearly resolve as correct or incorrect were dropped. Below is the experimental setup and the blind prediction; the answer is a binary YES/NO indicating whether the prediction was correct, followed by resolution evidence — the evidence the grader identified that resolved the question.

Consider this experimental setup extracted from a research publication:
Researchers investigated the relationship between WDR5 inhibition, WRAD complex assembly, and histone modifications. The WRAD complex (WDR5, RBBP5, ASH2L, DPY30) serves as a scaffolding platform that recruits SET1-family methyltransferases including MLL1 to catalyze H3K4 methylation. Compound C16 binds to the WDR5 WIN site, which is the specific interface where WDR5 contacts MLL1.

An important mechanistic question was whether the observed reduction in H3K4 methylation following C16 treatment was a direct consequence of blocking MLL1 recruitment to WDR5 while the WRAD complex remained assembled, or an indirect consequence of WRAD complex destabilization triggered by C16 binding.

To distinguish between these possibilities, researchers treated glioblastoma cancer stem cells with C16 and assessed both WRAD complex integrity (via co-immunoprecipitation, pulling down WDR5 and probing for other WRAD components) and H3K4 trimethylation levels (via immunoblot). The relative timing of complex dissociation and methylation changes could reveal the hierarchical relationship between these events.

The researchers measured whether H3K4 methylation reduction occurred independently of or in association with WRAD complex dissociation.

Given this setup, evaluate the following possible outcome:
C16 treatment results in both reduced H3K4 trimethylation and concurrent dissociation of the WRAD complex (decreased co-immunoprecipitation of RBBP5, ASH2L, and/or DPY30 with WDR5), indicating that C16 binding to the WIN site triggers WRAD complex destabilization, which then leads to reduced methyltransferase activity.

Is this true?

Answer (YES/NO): YES